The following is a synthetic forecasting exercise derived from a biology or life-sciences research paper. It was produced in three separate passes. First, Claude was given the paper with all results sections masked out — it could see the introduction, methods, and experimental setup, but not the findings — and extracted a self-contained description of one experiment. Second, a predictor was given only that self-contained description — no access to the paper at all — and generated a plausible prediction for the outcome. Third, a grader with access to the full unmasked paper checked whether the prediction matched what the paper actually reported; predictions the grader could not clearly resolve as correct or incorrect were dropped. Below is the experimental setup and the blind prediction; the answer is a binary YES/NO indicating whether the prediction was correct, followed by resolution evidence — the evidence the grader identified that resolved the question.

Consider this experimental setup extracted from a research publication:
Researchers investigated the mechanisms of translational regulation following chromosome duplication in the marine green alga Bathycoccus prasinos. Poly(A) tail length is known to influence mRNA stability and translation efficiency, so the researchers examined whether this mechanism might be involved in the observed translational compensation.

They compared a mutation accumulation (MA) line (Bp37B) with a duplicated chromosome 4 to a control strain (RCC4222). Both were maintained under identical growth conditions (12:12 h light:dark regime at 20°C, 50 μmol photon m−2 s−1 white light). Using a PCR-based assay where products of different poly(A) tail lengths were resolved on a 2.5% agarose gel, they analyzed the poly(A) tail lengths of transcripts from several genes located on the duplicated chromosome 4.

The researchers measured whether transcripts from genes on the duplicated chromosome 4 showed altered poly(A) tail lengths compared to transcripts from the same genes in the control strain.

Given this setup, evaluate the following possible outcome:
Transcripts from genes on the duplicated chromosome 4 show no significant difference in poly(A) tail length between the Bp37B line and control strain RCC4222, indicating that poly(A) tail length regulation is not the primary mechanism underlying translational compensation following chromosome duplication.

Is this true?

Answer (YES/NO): NO